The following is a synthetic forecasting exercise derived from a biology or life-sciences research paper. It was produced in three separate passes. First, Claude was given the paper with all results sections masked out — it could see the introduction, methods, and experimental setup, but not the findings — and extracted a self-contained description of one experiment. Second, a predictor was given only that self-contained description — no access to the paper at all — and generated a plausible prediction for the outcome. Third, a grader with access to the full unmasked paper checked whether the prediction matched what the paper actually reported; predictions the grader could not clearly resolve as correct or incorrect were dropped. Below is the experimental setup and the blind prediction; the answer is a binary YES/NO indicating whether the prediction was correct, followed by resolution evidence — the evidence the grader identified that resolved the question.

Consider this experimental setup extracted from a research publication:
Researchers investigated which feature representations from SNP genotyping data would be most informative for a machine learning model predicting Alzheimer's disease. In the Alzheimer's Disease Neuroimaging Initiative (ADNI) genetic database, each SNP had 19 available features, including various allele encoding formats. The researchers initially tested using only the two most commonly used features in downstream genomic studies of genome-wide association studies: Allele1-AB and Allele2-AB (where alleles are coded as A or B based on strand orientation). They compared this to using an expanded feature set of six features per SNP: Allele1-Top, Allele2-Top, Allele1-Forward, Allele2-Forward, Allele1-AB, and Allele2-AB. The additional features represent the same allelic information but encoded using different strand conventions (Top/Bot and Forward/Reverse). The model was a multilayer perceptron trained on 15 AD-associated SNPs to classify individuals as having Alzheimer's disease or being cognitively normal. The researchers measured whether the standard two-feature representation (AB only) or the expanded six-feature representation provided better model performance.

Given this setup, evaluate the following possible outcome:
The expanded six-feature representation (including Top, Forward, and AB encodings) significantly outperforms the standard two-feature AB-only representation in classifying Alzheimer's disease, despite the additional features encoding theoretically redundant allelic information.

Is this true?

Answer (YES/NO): YES